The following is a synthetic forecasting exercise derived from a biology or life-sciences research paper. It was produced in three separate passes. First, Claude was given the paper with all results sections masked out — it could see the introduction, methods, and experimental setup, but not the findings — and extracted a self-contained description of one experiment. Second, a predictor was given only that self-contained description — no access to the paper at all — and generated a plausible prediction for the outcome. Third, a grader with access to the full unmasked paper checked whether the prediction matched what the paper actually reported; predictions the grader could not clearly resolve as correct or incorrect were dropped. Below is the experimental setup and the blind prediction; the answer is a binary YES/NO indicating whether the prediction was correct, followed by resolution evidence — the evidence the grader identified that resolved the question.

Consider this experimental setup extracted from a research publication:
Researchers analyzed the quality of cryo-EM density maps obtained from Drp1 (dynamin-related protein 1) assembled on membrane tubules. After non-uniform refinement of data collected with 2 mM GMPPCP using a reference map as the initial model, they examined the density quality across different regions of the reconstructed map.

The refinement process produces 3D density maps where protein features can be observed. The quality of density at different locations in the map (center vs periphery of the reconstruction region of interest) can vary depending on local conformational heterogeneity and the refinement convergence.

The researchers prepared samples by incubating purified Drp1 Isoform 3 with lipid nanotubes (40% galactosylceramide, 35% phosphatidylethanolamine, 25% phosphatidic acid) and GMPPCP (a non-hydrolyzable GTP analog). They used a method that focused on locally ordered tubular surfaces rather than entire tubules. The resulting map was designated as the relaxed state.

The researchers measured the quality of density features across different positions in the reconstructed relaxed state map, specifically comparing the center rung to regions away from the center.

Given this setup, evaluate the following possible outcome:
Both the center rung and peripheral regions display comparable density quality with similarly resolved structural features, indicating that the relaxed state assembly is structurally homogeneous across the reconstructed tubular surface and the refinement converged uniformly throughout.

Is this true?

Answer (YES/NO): NO